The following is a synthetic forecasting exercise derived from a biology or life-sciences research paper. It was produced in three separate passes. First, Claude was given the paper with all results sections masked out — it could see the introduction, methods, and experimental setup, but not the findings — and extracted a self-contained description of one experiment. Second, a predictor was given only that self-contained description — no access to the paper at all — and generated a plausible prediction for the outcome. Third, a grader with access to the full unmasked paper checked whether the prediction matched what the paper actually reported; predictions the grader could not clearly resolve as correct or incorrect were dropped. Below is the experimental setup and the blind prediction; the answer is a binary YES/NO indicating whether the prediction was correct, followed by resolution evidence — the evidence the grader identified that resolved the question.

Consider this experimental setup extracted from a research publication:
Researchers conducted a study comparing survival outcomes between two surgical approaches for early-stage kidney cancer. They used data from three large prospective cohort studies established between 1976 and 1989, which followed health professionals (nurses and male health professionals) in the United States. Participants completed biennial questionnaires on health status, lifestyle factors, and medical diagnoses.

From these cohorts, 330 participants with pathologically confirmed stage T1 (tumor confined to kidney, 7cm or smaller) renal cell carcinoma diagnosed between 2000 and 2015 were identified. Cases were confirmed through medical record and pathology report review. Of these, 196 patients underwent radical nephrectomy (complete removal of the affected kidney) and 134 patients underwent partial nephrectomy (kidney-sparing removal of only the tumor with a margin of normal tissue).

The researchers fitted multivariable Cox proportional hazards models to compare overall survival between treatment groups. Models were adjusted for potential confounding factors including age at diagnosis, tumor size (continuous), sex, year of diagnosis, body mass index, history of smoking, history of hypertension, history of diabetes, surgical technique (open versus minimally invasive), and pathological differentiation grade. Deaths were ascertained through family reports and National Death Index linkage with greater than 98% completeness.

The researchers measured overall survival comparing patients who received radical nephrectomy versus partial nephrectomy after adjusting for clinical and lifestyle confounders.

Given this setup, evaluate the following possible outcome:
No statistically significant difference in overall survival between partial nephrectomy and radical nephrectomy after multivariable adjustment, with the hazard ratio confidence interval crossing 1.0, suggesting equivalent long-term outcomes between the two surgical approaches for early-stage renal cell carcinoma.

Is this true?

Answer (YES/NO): YES